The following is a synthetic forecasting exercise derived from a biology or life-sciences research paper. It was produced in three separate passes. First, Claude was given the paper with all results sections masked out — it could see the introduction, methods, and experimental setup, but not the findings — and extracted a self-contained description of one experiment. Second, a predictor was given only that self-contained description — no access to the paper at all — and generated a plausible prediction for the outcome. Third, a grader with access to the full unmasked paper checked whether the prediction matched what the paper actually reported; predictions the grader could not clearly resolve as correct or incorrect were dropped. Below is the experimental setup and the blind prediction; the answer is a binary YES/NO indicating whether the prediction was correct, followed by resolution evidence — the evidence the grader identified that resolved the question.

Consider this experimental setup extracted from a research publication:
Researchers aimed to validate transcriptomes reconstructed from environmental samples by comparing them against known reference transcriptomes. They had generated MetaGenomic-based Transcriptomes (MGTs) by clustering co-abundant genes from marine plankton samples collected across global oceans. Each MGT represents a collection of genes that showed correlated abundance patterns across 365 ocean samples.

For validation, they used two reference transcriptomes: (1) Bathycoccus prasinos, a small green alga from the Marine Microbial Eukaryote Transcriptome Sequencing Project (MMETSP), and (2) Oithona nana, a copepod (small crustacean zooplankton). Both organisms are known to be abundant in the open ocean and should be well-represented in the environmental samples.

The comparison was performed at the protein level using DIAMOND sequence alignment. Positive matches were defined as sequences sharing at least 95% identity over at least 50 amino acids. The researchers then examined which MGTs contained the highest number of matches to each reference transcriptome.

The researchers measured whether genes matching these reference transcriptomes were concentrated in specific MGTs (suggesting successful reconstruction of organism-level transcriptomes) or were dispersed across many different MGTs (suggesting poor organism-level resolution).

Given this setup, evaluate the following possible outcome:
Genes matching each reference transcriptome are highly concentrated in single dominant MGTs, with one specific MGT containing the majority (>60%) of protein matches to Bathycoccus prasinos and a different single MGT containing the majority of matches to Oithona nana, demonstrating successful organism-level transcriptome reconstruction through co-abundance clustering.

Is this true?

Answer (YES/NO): NO